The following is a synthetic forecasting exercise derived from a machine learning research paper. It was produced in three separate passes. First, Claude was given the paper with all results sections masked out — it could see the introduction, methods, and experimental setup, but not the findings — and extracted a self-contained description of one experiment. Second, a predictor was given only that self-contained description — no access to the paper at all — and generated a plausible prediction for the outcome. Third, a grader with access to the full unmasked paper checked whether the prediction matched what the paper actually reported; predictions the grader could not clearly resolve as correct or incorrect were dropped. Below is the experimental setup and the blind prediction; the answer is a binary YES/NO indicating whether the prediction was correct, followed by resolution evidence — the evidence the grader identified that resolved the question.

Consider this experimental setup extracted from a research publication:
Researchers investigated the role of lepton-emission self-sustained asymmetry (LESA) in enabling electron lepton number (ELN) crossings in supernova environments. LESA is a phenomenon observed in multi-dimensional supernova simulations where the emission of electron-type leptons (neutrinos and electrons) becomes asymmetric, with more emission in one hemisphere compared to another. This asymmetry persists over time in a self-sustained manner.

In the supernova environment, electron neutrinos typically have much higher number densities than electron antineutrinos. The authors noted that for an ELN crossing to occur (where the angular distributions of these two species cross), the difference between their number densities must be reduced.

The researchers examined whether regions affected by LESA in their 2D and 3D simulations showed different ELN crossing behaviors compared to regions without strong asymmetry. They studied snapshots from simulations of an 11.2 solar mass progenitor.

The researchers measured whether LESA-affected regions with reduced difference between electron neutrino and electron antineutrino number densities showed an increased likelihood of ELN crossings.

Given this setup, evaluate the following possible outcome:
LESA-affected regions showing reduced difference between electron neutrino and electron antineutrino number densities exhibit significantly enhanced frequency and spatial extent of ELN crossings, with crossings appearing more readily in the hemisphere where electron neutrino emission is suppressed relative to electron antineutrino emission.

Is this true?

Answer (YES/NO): YES